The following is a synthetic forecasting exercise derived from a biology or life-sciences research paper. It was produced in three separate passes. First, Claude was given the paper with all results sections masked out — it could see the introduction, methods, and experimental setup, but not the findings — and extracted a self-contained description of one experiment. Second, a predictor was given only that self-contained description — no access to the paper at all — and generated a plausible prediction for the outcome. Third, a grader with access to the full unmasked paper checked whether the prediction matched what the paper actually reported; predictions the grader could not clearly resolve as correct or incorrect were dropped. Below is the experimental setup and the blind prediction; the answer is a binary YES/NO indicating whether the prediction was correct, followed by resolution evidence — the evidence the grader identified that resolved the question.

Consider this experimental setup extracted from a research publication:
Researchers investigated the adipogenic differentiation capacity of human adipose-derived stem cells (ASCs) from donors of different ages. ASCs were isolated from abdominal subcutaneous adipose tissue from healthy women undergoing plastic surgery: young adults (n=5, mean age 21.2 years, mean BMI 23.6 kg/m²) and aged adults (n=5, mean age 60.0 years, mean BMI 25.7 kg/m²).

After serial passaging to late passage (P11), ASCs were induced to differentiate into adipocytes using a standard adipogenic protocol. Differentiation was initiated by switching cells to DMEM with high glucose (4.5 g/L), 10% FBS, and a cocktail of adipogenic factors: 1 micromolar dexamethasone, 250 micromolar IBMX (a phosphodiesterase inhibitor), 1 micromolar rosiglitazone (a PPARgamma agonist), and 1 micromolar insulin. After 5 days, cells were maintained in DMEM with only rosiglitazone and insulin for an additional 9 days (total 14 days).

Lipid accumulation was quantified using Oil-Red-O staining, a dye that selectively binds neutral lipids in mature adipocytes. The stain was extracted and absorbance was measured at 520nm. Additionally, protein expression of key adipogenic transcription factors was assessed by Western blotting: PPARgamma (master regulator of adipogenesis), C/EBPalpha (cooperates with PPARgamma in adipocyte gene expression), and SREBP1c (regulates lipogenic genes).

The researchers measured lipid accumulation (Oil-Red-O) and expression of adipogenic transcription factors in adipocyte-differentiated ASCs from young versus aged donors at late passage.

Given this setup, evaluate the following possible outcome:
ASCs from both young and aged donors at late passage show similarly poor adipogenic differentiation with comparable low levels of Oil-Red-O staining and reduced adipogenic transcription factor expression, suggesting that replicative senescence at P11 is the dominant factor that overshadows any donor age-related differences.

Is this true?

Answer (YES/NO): NO